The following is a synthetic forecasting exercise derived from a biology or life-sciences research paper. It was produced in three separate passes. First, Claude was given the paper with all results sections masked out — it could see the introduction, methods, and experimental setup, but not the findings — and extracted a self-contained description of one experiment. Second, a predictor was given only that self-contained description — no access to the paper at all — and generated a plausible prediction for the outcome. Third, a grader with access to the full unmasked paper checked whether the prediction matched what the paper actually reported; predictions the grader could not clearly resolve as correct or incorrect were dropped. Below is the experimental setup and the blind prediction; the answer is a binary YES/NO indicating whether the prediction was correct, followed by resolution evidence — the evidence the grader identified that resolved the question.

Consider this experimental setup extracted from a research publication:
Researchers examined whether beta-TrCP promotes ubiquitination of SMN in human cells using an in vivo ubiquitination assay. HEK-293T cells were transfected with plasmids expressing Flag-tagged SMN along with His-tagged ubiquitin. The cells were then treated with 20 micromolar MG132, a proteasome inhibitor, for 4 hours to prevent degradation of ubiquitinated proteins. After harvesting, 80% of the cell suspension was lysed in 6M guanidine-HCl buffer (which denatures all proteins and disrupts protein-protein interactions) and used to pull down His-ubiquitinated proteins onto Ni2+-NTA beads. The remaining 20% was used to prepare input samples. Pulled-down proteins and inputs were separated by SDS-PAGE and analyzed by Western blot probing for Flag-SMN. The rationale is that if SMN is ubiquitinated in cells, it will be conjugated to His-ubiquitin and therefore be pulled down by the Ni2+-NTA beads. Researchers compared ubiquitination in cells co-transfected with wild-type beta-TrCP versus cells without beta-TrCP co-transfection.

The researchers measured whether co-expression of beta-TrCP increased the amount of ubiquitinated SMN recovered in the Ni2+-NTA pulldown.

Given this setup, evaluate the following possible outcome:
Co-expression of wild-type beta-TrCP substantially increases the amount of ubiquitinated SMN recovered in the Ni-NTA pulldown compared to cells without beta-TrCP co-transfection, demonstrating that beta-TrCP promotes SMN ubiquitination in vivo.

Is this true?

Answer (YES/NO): YES